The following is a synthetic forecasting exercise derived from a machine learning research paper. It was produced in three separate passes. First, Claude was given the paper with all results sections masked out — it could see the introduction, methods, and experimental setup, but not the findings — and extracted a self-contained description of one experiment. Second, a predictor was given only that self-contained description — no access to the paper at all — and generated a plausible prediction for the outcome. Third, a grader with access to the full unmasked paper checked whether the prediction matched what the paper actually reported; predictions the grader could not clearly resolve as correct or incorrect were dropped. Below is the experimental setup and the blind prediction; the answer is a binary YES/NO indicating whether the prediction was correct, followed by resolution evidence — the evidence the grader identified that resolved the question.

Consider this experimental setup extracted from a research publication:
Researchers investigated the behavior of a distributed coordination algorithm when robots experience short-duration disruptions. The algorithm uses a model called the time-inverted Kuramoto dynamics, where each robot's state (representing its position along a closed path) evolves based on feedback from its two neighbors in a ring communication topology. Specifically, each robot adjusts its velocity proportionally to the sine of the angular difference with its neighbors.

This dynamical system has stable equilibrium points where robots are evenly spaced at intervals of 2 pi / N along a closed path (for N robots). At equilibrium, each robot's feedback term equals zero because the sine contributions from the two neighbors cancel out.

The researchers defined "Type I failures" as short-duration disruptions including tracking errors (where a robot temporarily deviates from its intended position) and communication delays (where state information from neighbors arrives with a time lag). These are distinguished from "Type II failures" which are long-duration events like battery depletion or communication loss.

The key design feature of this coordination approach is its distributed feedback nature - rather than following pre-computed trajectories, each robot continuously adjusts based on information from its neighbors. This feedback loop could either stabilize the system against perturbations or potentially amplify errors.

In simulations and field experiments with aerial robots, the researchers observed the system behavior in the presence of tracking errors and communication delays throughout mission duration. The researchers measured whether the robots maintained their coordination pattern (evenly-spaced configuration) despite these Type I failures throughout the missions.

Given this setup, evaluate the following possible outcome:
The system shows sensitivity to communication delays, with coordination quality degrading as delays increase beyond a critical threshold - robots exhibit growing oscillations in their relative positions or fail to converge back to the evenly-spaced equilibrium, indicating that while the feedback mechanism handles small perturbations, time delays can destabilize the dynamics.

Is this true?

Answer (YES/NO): NO